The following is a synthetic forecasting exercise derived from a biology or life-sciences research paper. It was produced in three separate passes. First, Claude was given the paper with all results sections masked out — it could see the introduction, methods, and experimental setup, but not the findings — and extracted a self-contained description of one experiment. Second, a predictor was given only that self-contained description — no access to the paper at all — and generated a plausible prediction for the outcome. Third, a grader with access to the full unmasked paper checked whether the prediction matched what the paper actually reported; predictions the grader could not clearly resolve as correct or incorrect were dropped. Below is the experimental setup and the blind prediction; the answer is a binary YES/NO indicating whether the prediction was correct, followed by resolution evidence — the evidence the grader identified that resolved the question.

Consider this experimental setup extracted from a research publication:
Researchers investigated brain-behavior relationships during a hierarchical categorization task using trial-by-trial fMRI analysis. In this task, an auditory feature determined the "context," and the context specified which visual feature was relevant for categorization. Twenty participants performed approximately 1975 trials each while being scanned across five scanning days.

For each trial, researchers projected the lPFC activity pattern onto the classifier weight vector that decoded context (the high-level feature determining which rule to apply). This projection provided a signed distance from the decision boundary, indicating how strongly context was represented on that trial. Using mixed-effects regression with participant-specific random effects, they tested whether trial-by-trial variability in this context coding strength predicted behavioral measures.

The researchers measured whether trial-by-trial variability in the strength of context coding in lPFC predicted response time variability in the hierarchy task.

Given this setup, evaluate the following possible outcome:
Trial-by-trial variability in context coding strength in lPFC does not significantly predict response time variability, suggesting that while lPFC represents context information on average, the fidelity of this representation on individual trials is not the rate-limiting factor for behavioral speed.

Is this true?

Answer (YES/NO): NO